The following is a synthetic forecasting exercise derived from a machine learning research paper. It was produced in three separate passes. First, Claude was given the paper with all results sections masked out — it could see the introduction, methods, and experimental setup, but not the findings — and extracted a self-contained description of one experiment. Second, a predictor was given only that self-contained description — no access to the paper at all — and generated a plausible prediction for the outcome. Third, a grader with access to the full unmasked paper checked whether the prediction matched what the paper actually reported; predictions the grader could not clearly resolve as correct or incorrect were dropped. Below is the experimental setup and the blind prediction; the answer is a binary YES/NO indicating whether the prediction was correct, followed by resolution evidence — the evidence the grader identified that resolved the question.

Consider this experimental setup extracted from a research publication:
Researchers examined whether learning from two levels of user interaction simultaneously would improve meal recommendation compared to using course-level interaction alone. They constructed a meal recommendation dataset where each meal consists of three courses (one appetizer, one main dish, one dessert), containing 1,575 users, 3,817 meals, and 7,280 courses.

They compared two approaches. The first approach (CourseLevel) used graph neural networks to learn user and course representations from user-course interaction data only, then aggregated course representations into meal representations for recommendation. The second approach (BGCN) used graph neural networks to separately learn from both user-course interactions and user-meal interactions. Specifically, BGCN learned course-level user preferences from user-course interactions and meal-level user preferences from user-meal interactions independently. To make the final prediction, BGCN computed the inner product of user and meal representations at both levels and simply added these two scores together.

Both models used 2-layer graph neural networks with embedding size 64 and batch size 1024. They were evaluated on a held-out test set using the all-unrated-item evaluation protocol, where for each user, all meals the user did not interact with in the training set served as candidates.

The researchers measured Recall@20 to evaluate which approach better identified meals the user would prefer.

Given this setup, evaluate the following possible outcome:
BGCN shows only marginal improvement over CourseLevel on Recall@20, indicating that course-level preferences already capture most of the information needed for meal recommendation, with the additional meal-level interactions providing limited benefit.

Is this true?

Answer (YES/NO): NO